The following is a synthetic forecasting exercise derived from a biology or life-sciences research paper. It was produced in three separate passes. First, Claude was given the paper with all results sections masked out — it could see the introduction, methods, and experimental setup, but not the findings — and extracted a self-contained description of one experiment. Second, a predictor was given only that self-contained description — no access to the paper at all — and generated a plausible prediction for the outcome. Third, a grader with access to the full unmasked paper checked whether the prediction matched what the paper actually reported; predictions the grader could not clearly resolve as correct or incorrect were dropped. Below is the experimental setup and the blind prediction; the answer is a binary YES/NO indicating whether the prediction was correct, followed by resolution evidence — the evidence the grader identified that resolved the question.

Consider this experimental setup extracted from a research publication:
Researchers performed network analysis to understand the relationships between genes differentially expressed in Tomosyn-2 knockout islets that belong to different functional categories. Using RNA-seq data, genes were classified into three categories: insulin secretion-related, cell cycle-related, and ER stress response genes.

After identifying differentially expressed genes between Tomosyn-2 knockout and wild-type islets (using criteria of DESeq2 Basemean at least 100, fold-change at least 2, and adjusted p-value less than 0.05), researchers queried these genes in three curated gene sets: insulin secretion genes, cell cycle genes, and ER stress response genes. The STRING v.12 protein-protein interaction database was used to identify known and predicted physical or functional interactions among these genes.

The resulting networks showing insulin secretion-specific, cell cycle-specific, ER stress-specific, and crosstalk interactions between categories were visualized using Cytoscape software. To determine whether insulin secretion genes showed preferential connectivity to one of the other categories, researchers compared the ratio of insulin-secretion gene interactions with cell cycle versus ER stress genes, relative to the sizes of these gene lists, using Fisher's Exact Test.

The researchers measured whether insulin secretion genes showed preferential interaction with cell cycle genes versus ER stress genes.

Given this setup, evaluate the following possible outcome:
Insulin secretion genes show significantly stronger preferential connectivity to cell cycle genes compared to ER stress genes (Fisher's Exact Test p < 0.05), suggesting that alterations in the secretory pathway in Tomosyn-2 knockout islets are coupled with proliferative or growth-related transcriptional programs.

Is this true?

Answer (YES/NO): YES